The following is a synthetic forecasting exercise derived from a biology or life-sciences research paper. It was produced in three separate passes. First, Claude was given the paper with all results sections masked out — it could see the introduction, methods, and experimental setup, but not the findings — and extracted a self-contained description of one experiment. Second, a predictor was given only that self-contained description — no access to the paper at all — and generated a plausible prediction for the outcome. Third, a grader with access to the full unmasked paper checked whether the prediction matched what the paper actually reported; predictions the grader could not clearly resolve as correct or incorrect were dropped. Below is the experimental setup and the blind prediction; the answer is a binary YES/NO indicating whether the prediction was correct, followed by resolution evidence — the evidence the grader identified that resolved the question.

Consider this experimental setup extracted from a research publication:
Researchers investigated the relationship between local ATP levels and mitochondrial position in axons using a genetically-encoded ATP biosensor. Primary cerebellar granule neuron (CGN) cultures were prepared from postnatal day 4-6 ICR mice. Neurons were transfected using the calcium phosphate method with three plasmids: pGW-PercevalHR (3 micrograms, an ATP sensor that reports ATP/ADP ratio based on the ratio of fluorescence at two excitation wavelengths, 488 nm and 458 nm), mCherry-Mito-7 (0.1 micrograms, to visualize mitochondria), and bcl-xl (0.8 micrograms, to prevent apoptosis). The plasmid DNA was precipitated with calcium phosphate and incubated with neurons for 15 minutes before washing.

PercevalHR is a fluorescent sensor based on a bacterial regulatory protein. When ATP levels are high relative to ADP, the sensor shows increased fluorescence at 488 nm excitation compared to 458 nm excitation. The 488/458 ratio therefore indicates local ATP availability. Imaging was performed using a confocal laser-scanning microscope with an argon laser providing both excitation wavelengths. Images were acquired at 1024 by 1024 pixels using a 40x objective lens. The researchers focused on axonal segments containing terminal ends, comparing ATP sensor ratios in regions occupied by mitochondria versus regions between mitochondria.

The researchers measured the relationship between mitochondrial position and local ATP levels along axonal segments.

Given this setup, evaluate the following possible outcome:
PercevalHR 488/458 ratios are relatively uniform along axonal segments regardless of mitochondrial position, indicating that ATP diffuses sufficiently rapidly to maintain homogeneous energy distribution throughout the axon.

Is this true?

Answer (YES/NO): NO